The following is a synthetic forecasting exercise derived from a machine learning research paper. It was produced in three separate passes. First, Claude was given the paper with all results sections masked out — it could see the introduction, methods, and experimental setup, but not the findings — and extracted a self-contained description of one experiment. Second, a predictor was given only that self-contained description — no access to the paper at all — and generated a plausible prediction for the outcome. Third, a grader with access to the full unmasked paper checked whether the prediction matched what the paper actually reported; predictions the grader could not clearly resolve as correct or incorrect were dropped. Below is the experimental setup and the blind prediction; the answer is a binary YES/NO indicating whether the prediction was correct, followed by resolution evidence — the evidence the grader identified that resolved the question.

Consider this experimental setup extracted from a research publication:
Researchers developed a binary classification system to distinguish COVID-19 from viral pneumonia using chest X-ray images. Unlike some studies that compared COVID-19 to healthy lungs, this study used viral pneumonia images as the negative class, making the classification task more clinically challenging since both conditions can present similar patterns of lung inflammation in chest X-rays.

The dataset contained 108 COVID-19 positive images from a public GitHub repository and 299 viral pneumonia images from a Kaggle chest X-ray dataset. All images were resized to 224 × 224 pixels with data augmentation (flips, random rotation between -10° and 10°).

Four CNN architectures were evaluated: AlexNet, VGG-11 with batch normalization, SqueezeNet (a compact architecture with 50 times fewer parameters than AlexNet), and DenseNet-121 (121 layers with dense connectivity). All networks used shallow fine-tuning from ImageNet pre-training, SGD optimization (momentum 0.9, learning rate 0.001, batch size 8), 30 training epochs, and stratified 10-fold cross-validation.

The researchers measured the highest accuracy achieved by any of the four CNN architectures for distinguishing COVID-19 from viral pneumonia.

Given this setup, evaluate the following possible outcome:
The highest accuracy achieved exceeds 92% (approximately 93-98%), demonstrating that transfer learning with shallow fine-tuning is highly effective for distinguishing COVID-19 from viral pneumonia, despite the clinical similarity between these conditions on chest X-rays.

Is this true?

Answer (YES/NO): NO